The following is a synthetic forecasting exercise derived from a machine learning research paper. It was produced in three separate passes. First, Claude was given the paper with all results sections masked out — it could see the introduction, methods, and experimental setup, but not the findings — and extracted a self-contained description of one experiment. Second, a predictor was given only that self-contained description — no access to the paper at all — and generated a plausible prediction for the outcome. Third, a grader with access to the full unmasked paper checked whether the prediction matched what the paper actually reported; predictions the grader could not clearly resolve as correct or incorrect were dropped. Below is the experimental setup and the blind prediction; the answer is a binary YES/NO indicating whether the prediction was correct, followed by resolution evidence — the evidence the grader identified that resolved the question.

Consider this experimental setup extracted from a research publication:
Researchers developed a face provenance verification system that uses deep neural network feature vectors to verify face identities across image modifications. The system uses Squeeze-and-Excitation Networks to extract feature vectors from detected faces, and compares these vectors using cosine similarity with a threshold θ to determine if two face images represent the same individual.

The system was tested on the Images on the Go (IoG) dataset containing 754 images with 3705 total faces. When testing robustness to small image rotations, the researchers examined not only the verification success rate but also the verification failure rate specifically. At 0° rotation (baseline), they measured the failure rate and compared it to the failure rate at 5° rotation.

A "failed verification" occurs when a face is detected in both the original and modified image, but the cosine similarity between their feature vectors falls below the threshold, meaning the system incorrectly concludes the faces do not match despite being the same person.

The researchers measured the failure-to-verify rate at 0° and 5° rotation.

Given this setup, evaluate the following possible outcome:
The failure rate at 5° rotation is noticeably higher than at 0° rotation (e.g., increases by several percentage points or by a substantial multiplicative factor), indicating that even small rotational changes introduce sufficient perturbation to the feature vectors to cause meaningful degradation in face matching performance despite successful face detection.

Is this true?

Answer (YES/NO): NO